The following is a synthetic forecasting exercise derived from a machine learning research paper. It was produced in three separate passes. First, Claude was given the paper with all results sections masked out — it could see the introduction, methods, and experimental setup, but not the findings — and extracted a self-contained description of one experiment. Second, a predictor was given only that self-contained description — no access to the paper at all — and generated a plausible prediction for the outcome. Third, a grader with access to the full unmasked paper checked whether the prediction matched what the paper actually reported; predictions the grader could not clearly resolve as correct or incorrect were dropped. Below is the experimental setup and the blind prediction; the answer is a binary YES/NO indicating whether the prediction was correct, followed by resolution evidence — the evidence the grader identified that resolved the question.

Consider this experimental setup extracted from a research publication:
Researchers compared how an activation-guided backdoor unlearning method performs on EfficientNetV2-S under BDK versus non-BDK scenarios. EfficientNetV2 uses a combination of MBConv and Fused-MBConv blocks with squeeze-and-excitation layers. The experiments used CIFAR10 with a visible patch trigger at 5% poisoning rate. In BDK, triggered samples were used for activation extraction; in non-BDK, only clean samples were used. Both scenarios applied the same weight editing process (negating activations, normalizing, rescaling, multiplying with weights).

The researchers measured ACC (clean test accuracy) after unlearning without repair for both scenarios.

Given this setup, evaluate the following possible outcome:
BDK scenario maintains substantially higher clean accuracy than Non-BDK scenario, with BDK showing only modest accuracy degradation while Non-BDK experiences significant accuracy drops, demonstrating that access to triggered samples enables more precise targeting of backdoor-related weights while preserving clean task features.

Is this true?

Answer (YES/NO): YES